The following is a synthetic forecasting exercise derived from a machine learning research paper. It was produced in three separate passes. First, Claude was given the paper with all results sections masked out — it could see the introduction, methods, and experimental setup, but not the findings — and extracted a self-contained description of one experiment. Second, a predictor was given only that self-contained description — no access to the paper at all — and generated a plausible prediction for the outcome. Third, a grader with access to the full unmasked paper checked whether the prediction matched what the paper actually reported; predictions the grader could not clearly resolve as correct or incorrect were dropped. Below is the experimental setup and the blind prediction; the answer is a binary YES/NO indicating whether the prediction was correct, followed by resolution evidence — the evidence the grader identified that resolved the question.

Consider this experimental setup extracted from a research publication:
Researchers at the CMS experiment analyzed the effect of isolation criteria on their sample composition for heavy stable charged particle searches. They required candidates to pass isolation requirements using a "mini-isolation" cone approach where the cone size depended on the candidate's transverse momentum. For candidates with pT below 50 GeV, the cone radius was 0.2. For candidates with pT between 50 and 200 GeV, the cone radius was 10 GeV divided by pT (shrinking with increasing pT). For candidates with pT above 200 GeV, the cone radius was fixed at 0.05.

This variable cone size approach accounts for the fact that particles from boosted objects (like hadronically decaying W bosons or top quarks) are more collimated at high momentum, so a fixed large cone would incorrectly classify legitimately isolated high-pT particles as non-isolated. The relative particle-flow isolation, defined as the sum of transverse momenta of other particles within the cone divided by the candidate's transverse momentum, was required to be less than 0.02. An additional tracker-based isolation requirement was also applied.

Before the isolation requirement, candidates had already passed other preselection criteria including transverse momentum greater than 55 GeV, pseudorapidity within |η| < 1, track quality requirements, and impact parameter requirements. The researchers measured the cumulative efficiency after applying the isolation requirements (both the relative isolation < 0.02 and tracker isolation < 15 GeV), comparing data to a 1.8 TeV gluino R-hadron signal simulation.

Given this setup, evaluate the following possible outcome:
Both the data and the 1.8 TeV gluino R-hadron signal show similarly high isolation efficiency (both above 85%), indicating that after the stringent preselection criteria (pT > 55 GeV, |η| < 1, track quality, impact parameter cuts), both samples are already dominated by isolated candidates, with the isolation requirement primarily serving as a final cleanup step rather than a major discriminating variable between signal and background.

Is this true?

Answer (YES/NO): NO